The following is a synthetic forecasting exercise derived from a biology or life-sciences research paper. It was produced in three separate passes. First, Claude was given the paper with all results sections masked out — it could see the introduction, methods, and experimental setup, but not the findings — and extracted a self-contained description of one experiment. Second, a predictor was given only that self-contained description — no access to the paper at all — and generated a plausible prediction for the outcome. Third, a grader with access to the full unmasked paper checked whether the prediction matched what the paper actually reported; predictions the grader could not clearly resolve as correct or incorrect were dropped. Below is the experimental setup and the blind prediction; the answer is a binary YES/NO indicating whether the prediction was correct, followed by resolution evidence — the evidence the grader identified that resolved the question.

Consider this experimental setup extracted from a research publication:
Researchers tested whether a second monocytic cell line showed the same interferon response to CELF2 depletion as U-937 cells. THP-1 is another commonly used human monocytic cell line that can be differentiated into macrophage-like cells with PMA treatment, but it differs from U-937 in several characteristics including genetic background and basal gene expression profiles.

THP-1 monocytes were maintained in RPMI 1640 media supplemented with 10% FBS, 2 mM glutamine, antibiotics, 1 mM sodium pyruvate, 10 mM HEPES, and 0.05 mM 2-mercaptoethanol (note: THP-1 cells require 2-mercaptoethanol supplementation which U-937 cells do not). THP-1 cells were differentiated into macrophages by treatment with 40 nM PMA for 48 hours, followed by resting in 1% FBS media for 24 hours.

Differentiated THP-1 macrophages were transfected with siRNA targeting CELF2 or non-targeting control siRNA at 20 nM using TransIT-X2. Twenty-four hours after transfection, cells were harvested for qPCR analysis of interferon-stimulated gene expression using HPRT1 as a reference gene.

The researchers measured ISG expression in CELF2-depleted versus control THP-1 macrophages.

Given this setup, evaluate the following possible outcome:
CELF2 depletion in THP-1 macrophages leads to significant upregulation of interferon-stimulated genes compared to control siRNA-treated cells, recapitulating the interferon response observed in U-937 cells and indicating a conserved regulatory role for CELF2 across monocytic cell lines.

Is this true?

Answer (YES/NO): YES